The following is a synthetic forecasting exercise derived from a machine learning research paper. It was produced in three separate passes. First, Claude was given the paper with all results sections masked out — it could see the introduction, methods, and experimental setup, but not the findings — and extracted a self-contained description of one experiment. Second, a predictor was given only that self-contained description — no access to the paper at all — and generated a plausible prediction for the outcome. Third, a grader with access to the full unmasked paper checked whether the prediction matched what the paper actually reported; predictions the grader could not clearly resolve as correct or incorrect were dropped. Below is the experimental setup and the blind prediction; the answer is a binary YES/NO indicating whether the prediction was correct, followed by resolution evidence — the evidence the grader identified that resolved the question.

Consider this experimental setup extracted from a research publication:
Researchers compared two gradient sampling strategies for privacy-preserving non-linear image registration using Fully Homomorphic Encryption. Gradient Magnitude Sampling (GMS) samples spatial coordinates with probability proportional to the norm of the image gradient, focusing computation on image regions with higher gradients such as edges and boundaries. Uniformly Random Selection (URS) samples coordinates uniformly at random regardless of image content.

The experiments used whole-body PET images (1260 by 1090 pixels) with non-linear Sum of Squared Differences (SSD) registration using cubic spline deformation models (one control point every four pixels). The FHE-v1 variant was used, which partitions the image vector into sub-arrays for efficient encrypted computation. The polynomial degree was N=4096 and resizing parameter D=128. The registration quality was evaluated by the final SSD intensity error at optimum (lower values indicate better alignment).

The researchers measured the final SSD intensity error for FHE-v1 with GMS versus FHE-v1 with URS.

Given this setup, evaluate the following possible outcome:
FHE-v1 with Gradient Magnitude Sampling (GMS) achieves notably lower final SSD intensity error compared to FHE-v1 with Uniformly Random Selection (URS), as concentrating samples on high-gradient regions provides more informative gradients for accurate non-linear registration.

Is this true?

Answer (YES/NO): NO